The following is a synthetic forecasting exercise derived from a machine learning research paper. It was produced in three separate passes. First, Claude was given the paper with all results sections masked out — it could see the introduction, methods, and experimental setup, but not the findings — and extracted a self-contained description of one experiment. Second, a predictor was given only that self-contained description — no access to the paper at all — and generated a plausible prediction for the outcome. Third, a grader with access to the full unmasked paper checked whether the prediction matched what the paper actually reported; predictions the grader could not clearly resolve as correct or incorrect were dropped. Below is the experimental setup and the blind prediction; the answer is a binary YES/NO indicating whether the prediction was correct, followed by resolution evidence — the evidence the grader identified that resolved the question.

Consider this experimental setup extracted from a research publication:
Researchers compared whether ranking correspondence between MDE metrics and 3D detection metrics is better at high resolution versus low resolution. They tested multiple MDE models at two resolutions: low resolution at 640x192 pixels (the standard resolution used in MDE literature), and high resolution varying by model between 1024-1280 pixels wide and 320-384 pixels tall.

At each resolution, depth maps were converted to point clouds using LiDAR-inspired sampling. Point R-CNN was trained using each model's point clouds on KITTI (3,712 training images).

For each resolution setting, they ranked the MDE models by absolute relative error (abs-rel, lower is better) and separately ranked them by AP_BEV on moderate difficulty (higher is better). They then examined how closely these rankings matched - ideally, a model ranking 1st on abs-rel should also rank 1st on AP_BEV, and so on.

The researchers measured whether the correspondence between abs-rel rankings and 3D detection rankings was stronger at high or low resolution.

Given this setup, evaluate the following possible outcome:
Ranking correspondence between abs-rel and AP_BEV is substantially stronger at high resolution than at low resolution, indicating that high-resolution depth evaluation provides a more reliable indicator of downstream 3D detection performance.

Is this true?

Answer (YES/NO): NO